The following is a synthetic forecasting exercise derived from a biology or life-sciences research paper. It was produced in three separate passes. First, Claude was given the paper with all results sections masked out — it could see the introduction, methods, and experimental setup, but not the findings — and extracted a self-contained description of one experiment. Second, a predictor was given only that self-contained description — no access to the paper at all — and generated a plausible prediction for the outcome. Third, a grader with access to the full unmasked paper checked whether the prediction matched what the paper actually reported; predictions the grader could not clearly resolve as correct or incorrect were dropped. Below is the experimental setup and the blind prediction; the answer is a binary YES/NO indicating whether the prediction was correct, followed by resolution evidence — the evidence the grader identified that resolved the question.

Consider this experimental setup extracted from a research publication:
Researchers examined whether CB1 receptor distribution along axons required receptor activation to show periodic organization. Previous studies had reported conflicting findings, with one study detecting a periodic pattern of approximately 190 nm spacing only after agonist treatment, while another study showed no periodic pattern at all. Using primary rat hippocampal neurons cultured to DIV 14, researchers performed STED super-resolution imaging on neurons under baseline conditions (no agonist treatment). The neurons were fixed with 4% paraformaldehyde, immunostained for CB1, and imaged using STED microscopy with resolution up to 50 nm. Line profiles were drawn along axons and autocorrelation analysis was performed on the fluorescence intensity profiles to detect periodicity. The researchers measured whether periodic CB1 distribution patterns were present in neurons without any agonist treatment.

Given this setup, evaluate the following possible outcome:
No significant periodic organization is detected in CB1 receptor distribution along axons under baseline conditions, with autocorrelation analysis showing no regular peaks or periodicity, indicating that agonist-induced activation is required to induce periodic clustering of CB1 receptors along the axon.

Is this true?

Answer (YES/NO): NO